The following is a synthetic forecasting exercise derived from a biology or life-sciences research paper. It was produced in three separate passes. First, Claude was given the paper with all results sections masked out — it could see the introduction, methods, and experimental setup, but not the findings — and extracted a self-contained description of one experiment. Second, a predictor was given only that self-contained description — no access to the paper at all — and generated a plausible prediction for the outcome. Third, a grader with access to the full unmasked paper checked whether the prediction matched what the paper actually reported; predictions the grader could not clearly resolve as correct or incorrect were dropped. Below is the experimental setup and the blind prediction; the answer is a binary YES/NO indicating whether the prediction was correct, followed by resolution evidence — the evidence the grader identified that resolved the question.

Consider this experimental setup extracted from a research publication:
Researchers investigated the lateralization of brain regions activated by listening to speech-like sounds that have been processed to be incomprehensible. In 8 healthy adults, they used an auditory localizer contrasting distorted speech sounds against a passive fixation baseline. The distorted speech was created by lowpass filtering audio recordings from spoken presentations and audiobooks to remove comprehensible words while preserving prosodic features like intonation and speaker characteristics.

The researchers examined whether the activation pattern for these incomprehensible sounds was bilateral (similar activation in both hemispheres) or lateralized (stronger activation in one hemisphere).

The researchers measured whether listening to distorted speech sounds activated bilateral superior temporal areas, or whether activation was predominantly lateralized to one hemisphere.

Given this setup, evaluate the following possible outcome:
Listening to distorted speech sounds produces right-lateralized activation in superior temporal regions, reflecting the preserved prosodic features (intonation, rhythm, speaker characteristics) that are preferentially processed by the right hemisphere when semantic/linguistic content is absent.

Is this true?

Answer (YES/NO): NO